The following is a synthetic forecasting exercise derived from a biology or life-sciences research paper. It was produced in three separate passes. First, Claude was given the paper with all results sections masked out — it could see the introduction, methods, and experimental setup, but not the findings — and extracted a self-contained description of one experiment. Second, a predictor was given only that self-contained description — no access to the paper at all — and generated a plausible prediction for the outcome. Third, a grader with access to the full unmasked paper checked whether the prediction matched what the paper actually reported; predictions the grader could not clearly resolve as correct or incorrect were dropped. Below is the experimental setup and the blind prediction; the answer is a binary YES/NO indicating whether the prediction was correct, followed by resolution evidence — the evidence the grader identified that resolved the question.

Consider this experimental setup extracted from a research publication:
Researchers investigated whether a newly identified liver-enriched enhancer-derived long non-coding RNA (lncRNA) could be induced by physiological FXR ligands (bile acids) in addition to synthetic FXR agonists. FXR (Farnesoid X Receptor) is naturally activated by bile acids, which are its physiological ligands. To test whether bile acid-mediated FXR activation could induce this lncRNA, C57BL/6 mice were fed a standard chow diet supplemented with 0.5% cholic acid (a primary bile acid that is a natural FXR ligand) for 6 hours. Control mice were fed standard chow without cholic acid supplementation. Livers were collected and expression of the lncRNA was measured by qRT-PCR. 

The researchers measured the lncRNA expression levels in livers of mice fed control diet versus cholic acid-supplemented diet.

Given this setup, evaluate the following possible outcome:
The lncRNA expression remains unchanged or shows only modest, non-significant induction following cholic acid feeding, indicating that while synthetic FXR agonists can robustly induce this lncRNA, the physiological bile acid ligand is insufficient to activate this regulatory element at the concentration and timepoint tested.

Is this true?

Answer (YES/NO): YES